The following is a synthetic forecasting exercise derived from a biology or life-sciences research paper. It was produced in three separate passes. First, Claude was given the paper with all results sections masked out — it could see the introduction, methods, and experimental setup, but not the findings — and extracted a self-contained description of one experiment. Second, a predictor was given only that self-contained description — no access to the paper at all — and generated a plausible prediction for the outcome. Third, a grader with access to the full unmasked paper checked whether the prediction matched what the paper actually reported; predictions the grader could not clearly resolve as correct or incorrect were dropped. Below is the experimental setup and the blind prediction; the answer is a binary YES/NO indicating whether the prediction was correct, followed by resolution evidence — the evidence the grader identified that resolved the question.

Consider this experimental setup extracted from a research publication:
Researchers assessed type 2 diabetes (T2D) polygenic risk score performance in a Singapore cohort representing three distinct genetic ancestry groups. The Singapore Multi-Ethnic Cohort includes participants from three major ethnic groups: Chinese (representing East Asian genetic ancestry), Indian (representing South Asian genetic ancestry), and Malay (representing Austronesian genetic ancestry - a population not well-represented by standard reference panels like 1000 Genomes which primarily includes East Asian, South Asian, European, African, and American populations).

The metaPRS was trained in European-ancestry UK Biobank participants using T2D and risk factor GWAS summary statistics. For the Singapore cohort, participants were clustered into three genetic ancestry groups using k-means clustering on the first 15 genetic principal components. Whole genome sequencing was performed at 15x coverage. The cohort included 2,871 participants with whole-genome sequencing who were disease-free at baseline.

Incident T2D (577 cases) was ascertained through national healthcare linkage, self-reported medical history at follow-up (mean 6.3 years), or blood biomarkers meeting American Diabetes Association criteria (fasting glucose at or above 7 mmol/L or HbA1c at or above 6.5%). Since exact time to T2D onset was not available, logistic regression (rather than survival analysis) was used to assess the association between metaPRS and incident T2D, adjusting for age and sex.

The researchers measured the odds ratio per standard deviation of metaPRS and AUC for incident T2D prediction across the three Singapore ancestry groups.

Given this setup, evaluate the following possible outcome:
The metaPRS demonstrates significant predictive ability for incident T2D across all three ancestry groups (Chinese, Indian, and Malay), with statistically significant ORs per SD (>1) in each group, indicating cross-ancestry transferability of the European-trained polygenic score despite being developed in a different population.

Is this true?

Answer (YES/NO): YES